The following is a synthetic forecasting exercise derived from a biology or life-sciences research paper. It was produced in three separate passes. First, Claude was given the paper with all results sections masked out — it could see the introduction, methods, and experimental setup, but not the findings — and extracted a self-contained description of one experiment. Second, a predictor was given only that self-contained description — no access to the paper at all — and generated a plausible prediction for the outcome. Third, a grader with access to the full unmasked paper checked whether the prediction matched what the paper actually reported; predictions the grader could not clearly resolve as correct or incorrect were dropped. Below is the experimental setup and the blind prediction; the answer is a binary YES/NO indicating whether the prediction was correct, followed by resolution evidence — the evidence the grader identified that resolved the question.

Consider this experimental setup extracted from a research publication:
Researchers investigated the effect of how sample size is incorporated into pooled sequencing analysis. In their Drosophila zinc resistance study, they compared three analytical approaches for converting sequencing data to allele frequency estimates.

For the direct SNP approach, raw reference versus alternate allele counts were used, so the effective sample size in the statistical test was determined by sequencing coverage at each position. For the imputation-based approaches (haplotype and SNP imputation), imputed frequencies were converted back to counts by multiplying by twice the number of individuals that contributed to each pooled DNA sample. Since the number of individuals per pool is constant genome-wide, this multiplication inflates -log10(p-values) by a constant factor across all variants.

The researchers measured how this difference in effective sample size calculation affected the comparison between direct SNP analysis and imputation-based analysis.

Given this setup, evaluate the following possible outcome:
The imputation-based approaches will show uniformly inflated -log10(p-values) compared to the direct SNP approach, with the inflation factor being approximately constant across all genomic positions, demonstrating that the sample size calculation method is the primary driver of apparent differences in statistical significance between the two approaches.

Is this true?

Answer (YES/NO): NO